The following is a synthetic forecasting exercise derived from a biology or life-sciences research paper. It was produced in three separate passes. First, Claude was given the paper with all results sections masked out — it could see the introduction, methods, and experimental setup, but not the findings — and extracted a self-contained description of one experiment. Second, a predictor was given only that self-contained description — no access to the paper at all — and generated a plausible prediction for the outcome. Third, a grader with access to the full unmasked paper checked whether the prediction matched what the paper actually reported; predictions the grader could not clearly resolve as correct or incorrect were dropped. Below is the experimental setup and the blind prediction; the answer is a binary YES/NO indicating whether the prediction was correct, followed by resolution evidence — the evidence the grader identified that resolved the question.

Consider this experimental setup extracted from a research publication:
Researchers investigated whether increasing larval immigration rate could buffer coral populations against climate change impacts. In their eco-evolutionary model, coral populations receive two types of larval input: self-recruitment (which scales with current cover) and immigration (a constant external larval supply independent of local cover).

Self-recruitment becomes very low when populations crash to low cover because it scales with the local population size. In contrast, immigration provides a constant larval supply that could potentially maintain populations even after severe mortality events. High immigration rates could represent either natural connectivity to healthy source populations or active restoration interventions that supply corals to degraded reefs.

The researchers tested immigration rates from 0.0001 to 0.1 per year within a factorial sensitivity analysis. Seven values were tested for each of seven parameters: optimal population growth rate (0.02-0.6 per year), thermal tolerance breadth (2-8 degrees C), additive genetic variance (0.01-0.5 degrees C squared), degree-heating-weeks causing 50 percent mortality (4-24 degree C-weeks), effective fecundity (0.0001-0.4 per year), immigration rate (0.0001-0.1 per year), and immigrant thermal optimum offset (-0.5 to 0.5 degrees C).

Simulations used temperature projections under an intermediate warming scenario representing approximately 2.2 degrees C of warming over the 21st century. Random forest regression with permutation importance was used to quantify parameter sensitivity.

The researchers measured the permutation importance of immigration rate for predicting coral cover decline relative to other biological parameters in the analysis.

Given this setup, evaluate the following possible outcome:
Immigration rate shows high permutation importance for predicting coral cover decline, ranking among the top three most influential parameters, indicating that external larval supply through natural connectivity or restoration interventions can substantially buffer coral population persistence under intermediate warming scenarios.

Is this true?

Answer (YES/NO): NO